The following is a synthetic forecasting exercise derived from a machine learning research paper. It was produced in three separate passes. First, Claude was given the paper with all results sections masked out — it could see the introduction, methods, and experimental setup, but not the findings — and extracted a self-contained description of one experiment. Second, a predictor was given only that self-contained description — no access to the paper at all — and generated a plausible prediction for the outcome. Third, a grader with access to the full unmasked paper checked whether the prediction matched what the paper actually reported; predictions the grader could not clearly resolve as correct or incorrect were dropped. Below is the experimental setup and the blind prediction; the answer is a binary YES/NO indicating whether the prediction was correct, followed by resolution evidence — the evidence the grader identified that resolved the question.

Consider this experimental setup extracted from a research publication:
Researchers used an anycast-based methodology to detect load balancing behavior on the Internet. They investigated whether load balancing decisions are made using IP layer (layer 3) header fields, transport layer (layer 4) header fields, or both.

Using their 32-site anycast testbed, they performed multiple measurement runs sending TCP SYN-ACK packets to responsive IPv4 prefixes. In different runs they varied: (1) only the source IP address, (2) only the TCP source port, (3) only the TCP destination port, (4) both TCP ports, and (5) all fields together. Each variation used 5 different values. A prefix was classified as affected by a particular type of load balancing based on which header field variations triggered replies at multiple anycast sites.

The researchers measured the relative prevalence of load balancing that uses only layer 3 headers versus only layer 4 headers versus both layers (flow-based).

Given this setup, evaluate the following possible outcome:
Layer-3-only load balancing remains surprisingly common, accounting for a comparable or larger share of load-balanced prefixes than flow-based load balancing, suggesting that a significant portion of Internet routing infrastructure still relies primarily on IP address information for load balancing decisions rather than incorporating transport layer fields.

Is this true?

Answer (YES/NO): NO